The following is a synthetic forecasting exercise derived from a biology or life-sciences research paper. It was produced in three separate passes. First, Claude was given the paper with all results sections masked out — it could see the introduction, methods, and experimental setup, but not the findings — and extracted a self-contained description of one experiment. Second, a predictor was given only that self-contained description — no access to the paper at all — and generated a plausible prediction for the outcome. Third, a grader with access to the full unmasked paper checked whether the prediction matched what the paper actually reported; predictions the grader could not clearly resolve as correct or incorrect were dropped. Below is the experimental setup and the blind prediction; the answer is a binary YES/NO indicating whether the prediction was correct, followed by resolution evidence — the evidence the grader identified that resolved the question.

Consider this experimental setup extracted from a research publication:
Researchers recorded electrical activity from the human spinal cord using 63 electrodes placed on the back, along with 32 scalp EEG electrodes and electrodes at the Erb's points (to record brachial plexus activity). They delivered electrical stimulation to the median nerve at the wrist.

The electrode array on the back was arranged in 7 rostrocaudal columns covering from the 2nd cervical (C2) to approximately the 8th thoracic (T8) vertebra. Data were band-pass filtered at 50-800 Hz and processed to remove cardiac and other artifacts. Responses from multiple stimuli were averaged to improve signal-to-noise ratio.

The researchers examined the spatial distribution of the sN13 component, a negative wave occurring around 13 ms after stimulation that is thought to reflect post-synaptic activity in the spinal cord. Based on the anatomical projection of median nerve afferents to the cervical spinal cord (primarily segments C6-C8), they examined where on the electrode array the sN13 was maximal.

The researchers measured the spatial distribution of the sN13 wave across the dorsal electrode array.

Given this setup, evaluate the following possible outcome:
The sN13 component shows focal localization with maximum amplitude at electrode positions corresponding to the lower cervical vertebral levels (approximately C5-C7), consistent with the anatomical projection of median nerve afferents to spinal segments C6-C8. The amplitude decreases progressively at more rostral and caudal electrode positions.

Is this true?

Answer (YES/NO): NO